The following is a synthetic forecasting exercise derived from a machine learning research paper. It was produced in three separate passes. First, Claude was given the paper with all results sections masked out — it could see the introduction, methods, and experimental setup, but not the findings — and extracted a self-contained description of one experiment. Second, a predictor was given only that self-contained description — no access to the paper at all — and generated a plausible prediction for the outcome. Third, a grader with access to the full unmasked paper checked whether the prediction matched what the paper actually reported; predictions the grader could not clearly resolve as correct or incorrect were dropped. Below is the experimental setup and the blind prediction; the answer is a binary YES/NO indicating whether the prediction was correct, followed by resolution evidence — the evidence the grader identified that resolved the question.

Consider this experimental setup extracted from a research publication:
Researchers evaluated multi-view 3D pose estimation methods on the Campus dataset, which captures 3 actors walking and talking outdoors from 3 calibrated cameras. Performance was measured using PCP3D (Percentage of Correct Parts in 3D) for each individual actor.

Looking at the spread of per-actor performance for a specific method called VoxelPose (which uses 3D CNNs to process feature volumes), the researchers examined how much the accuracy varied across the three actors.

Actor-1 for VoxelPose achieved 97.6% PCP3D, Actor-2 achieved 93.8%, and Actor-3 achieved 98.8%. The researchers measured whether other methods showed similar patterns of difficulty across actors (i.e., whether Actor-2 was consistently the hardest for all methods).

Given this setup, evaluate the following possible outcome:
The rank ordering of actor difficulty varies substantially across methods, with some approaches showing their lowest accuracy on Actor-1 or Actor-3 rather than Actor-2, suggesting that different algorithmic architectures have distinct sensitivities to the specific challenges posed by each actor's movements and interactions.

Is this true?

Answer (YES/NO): NO